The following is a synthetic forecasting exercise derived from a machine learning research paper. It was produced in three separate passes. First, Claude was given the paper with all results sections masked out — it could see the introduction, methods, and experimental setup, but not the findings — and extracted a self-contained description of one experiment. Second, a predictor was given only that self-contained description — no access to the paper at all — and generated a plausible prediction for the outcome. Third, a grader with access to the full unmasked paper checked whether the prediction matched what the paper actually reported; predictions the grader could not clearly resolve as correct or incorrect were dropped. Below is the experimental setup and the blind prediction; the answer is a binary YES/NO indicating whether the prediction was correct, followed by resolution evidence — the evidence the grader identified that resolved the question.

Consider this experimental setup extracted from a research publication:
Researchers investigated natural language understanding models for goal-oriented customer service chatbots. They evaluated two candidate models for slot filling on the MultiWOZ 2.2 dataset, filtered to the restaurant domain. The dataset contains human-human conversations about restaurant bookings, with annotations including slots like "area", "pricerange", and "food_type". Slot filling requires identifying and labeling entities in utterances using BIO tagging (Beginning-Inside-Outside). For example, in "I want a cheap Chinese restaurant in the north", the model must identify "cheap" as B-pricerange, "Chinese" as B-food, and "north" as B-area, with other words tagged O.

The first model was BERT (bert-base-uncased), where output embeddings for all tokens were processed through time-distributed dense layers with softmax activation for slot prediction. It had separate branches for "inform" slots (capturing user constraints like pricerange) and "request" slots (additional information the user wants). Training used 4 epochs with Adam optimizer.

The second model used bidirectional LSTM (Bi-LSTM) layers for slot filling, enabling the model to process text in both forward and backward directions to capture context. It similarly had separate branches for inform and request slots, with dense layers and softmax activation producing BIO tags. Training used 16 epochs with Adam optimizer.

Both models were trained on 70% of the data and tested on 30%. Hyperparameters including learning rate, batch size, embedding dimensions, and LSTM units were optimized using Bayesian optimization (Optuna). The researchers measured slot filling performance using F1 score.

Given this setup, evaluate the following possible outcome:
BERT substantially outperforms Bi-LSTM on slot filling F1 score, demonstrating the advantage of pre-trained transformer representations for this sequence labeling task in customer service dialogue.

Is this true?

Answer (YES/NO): NO